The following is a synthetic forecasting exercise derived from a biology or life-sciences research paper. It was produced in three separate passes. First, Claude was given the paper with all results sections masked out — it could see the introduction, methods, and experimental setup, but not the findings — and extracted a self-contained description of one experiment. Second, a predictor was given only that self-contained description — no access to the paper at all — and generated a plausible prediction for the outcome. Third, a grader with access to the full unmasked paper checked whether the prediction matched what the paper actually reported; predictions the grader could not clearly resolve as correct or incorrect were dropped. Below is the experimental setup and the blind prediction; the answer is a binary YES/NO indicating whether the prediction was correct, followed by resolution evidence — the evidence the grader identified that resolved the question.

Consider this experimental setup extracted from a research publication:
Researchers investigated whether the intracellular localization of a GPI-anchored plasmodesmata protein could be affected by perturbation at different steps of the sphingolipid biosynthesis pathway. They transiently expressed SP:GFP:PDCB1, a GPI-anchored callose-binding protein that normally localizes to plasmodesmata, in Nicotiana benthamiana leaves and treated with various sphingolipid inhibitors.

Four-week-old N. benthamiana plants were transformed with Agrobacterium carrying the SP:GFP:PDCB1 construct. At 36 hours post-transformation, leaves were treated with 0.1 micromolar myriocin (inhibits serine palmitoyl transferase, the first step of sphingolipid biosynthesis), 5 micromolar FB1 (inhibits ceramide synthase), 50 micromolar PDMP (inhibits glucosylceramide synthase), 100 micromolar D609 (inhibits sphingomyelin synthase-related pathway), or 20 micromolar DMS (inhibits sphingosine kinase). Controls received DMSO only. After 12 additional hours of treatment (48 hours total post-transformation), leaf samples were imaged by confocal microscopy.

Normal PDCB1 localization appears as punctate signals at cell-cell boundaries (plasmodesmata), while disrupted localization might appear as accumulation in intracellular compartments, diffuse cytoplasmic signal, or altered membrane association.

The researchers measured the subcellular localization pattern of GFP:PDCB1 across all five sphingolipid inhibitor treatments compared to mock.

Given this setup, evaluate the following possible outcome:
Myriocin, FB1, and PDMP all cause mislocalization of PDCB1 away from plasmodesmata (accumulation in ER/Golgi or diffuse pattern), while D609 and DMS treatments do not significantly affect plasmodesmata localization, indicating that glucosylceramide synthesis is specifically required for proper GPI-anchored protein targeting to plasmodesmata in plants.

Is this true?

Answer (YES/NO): NO